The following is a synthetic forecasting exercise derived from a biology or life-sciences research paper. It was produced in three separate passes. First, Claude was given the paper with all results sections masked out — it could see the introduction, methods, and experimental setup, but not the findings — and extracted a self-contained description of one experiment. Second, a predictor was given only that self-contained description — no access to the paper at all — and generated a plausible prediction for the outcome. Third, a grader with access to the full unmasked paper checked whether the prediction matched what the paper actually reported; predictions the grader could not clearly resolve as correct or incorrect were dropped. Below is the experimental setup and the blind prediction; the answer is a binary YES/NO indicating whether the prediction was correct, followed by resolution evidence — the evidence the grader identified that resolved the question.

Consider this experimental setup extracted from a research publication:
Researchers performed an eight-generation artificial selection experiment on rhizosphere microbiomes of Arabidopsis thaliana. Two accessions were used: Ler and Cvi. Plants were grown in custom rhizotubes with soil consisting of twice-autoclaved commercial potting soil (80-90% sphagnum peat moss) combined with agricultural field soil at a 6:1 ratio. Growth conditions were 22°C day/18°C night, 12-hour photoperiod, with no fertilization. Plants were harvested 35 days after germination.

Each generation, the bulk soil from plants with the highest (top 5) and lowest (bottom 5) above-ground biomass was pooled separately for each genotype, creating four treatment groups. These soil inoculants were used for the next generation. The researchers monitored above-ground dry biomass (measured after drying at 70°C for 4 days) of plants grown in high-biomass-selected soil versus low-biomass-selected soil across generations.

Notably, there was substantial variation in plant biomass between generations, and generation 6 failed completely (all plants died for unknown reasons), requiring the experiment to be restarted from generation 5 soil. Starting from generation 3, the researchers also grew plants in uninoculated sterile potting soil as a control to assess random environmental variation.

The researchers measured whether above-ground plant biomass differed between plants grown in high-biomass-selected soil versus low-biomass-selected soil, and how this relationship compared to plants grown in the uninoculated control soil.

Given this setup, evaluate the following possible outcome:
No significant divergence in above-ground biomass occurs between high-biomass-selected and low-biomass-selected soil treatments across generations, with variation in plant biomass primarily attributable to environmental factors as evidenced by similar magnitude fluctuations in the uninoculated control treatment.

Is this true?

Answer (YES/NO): NO